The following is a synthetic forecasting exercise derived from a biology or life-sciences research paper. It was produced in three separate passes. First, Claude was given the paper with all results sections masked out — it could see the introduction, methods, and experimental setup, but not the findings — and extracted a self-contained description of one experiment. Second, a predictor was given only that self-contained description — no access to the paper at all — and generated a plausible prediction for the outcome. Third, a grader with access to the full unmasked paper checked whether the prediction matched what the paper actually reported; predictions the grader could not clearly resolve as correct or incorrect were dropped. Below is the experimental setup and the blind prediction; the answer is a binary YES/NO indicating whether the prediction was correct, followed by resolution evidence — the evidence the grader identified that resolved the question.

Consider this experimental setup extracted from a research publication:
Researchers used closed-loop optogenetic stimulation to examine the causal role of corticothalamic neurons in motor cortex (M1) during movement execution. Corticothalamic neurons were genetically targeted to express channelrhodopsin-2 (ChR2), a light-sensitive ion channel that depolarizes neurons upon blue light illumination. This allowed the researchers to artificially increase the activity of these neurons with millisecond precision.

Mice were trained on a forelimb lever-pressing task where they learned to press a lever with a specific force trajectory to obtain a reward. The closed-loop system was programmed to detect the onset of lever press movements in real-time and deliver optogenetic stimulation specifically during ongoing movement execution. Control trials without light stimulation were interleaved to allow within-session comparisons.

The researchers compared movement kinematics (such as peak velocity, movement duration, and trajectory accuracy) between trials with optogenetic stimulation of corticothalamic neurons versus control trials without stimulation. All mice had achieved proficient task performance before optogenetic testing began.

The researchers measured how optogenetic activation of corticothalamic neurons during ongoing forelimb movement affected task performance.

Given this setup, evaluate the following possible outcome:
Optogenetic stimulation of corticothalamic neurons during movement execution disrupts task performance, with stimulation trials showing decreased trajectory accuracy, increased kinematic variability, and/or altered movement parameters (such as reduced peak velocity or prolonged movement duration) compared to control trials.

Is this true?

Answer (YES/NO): YES